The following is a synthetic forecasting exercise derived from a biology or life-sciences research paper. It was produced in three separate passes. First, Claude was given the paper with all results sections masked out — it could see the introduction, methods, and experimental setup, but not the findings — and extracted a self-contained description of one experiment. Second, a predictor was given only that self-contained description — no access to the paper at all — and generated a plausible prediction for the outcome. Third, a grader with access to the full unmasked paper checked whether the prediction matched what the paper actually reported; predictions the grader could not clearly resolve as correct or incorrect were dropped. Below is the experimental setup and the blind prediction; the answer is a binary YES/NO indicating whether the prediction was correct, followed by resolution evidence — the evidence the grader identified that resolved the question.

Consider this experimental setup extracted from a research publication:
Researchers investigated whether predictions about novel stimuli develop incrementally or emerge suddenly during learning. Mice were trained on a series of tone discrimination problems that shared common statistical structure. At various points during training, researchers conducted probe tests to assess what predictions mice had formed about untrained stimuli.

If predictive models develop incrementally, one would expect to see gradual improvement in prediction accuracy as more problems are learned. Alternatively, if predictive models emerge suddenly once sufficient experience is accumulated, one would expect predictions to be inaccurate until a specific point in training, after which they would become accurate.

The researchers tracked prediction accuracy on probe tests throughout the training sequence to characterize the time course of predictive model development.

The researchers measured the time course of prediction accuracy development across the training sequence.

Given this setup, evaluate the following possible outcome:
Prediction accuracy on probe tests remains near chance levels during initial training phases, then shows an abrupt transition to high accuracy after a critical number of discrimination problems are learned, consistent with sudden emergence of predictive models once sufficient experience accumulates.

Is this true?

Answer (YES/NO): NO